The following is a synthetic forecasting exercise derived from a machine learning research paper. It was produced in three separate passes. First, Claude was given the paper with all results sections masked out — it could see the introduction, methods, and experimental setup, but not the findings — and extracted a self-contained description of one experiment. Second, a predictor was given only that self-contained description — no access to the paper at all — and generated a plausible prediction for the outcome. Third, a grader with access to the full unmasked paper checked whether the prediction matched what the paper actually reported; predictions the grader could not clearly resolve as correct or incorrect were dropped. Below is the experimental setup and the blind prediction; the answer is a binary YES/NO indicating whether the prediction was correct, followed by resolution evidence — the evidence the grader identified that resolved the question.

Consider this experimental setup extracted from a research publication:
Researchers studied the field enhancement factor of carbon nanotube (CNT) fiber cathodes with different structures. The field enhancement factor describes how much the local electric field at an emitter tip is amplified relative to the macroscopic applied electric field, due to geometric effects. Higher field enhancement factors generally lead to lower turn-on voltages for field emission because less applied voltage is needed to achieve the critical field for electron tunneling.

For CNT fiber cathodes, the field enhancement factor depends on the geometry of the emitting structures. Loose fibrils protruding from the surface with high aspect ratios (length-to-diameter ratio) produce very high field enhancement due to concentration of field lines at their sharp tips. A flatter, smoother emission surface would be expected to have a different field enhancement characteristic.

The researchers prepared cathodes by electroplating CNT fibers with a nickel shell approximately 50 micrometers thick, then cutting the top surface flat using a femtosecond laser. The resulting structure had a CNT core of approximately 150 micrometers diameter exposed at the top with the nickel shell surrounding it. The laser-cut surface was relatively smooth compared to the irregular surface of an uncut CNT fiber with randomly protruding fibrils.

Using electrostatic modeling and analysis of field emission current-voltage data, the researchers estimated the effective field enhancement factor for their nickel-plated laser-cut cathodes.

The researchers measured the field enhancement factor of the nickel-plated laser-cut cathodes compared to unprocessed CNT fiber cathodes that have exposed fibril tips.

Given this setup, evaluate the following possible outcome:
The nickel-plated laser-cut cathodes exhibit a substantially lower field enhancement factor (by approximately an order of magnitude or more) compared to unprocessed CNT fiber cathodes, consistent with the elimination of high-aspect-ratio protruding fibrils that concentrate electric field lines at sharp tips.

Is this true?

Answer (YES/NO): NO